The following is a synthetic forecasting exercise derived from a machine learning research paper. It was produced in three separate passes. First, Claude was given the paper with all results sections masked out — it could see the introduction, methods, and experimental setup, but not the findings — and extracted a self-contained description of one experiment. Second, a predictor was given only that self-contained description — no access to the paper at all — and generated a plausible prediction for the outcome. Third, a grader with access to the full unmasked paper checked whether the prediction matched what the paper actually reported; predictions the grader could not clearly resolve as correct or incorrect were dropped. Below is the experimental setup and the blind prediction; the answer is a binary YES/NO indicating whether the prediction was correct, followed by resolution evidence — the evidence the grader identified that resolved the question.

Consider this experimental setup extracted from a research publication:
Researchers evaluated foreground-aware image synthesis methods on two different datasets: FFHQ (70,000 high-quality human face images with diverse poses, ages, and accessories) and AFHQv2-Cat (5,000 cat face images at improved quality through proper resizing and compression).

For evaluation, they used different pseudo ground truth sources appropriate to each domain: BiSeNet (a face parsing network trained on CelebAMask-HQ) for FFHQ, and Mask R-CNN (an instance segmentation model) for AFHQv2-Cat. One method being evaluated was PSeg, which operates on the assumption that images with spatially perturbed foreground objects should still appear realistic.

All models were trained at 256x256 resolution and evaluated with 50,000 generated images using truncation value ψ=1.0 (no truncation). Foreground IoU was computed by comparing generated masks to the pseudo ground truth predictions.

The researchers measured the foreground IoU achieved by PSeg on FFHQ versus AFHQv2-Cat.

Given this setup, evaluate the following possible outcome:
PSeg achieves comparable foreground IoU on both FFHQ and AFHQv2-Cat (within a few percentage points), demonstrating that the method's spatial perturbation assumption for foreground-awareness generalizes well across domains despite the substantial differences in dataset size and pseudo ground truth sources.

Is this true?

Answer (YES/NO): NO